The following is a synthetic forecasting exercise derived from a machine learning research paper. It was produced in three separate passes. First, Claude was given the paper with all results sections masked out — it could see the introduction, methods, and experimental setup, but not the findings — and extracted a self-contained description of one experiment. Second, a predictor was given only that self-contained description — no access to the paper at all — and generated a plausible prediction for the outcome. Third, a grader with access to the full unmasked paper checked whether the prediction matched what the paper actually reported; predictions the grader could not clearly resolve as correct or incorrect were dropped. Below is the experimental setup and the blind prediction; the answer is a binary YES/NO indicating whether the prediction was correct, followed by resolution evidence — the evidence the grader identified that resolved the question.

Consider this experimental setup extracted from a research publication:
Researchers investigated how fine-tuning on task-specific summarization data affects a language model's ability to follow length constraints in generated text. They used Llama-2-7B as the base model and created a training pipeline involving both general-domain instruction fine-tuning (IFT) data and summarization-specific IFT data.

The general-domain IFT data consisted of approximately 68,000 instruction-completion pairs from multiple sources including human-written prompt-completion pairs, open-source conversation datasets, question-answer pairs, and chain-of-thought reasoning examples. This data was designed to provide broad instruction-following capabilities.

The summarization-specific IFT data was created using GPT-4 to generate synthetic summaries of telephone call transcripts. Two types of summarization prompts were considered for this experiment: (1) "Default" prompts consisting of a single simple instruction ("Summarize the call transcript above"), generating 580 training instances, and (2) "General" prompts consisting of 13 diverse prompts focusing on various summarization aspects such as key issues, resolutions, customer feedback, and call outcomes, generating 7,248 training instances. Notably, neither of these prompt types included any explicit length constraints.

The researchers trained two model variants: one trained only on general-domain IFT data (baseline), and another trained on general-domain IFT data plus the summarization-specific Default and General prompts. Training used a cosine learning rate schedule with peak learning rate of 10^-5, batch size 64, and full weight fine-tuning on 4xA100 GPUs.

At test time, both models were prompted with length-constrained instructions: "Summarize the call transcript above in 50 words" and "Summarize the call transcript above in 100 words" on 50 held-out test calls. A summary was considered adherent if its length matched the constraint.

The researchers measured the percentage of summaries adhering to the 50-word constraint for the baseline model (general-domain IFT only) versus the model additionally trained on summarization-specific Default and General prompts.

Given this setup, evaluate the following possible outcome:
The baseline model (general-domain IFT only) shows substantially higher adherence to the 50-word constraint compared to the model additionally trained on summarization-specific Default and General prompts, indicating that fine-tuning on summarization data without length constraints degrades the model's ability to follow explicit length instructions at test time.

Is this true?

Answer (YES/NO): YES